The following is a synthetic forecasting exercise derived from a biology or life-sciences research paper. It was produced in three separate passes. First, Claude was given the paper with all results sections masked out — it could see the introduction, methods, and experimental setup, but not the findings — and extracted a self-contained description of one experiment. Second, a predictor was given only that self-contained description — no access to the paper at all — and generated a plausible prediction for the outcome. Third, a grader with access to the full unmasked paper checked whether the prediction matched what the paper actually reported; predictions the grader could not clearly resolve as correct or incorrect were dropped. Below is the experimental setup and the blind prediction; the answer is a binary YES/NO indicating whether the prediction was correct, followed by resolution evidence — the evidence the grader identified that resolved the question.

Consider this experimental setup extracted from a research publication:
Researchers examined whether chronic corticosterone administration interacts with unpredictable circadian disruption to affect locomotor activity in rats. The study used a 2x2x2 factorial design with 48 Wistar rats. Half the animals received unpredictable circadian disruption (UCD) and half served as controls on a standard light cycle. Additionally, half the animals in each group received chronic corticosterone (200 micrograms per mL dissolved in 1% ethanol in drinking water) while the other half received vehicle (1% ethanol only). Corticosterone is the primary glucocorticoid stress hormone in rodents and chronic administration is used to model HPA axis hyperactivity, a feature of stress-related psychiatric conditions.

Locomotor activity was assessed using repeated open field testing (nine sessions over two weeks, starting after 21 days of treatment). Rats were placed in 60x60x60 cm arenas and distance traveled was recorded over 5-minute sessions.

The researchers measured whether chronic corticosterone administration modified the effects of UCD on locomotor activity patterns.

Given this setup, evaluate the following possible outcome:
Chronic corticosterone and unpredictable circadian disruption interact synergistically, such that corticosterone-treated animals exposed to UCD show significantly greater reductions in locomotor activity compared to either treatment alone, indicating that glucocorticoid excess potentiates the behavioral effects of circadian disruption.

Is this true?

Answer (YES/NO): NO